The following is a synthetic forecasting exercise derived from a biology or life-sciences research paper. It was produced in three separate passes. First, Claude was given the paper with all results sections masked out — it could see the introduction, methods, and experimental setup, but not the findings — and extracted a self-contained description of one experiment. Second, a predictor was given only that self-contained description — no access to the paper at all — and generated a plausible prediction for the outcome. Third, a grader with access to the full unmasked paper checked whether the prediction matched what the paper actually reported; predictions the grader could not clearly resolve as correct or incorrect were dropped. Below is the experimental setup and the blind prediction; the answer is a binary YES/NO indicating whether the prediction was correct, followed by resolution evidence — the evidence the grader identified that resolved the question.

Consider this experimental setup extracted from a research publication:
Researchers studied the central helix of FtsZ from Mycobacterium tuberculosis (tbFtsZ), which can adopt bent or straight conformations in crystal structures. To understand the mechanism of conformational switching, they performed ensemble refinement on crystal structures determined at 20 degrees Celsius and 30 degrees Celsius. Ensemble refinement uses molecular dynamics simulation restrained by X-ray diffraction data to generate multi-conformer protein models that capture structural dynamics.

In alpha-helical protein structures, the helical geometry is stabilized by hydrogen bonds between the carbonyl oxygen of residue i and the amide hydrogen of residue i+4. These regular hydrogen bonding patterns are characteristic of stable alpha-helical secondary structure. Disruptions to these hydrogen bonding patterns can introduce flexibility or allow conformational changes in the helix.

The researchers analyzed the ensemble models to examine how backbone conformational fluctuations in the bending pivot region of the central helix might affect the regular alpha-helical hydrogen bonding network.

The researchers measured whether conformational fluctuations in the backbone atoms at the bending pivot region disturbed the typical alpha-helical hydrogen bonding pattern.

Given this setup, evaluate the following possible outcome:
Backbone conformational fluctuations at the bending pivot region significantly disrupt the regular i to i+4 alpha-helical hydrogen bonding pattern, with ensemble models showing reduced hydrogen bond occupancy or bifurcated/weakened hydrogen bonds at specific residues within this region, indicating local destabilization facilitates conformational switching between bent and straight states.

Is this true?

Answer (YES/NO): YES